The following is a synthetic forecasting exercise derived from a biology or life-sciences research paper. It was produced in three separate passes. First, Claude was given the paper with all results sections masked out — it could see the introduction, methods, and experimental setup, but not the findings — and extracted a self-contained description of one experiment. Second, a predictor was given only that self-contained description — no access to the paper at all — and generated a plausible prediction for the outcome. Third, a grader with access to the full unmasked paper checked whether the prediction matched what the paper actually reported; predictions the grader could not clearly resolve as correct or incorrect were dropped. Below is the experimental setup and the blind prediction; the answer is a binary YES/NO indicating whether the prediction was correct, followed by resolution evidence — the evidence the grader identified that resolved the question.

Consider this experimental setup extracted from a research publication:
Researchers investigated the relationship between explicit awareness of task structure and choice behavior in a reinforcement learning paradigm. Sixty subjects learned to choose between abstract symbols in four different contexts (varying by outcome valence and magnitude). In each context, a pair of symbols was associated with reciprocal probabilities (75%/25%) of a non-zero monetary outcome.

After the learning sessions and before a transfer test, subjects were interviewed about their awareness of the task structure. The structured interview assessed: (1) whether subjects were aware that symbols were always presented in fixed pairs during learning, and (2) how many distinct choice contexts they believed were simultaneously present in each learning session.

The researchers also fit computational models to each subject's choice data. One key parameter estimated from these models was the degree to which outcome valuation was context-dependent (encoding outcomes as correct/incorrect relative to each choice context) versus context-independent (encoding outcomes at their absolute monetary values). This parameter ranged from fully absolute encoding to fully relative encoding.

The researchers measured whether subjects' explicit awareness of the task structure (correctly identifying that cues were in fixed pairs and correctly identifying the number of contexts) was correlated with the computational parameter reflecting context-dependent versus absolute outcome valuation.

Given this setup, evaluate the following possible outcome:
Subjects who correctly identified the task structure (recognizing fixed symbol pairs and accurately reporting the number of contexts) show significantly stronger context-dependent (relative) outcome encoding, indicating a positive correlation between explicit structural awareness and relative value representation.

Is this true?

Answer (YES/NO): YES